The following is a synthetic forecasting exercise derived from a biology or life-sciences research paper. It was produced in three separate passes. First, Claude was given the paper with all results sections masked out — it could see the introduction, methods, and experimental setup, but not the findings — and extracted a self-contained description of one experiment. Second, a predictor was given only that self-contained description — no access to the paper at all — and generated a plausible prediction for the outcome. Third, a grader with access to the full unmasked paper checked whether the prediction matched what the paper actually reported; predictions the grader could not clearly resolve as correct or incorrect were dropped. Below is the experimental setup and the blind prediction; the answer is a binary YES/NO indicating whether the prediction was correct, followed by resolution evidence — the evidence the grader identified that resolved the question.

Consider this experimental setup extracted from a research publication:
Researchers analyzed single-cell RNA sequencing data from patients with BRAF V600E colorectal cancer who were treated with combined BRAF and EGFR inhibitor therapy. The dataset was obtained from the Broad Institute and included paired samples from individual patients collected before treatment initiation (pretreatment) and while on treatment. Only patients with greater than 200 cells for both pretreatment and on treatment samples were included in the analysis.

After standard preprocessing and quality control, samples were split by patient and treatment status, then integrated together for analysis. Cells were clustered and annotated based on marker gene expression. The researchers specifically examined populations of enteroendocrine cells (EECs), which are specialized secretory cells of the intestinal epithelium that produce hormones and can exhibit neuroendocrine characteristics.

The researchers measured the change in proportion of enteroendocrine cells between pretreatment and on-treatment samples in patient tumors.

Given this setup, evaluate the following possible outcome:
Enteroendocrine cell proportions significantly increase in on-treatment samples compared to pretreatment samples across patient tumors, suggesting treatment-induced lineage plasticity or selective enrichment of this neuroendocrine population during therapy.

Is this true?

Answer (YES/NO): YES